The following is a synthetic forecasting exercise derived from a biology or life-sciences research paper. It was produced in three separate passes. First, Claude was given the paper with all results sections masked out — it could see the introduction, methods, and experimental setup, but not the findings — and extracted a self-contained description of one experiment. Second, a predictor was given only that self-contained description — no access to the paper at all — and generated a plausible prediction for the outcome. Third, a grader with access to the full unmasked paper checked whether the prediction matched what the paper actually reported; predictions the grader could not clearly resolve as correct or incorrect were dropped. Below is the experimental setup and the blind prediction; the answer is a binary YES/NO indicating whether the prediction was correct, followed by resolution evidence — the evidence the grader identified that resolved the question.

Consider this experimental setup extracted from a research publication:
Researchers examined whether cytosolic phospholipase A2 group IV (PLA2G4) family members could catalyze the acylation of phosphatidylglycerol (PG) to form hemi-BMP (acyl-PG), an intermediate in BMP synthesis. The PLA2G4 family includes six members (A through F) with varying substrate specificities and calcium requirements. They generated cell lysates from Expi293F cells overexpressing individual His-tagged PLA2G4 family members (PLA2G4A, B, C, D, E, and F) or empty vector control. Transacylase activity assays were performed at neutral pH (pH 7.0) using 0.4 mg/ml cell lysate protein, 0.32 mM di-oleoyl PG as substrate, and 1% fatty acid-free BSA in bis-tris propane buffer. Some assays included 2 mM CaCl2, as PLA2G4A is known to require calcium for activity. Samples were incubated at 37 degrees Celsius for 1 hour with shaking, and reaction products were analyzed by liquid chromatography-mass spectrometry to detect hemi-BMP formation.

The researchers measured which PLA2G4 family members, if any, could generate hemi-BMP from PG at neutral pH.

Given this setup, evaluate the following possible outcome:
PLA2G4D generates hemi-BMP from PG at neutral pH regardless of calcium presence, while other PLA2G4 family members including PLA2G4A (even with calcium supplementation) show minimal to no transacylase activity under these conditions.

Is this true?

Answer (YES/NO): NO